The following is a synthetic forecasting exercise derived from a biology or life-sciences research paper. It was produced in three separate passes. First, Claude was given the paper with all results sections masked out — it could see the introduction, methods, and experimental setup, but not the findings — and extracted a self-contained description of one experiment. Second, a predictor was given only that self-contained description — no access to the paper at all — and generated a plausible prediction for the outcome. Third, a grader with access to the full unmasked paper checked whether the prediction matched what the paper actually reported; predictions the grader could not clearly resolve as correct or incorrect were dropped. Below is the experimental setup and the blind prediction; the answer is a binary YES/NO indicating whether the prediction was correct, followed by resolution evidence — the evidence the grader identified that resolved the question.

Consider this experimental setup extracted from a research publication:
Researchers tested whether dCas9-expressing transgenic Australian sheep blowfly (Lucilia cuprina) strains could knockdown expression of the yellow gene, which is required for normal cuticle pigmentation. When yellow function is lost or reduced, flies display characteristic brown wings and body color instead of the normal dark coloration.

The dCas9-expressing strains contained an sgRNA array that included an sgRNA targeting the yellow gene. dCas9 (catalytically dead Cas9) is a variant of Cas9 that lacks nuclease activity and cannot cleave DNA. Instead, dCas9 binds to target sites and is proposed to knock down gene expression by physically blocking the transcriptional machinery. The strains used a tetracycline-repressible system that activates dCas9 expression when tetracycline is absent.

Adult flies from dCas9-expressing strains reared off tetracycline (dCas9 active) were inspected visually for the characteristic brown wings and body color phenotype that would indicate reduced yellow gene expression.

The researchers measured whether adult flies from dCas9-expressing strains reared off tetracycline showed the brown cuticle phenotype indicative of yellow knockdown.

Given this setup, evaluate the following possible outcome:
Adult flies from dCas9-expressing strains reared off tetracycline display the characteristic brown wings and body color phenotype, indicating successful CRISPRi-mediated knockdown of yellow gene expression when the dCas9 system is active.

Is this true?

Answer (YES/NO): NO